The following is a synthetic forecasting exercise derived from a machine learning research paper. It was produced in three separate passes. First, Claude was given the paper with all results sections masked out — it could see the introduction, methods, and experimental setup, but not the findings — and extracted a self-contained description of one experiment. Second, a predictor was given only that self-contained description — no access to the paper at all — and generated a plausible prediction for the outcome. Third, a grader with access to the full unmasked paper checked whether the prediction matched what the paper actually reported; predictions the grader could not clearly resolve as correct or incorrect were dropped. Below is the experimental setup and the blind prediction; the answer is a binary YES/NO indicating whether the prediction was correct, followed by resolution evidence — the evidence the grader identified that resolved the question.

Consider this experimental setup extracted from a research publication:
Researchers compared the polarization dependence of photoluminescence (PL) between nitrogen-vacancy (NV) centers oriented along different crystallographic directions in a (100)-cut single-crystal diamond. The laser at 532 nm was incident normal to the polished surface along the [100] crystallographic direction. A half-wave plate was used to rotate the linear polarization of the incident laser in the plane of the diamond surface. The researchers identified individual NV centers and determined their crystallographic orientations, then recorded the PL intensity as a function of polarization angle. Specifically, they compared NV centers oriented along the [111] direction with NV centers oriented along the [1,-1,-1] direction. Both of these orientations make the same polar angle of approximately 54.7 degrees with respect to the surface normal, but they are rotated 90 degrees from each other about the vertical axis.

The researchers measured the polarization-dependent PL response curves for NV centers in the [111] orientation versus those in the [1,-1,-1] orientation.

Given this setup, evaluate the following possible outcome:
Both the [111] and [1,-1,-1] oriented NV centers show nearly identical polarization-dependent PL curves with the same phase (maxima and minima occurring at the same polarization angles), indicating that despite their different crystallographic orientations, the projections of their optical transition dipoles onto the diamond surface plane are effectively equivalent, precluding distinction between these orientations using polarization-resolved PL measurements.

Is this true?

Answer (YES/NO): NO